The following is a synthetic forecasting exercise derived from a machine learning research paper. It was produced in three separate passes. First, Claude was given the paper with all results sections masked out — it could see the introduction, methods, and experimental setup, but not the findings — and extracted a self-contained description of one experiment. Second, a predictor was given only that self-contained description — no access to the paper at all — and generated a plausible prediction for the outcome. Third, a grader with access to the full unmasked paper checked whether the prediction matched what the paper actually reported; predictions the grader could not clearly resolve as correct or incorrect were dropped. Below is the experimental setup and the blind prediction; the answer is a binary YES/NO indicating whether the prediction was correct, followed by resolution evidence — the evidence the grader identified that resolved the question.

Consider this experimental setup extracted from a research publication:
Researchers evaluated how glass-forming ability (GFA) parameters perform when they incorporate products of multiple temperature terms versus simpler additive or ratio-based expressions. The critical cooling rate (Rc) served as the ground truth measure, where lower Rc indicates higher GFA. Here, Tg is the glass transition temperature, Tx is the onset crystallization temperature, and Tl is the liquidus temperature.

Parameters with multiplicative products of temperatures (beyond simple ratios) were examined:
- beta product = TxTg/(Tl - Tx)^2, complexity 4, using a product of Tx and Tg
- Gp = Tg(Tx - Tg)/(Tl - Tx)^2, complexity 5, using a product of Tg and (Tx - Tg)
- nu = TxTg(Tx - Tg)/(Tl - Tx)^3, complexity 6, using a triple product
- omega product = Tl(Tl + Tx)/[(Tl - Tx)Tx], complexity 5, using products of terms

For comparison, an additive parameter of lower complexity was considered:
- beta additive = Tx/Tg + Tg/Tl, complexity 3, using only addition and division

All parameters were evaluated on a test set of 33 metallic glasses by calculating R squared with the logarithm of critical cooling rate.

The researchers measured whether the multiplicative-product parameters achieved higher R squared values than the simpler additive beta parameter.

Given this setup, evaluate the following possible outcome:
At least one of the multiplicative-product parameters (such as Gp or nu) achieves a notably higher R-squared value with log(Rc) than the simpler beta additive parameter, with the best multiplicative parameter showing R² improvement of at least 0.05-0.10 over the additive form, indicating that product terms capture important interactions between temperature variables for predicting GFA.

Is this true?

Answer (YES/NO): NO